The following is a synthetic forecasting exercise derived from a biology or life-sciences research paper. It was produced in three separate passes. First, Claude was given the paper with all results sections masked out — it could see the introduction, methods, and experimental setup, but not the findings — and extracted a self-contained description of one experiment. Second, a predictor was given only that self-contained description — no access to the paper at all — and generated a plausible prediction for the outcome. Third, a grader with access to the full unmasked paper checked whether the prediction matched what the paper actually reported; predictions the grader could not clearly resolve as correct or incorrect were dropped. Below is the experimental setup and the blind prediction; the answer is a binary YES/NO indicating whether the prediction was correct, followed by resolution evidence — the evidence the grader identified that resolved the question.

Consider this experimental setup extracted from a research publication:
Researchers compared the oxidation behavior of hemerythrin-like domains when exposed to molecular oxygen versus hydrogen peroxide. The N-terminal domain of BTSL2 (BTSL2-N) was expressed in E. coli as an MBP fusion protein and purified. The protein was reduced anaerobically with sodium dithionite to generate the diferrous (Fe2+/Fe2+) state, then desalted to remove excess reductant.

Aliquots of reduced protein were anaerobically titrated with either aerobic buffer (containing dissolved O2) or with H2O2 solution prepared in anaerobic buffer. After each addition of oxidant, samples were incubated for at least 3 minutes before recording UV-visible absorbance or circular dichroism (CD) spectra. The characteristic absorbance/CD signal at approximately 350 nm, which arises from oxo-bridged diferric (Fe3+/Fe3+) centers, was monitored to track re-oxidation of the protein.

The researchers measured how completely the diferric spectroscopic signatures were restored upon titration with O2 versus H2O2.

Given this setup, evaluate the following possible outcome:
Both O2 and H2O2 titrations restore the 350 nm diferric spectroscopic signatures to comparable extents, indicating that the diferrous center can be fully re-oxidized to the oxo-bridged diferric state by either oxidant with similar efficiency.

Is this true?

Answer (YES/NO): YES